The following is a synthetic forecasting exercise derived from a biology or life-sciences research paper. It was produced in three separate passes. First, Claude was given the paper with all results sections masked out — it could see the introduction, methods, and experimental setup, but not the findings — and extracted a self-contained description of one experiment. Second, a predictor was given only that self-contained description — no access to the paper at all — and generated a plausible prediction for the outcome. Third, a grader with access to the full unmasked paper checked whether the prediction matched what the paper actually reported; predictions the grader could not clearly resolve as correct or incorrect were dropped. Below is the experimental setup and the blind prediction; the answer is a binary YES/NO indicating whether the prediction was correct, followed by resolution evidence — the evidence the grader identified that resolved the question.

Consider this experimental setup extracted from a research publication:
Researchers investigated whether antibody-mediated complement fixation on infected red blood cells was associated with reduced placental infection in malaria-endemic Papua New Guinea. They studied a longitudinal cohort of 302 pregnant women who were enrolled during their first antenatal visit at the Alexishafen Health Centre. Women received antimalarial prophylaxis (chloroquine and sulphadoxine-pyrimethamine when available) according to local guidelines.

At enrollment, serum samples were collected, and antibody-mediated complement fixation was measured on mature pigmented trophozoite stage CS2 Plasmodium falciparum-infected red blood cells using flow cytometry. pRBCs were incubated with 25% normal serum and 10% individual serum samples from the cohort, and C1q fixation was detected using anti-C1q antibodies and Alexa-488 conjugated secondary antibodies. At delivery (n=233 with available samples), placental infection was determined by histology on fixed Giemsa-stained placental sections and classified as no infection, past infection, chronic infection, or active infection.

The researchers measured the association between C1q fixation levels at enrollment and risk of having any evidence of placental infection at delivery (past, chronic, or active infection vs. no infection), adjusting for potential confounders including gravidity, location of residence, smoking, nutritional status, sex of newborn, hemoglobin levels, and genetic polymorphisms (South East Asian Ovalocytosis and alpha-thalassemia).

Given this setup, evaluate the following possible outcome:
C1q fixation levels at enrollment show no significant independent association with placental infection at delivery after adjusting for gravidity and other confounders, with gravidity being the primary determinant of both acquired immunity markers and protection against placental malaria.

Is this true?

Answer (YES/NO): NO